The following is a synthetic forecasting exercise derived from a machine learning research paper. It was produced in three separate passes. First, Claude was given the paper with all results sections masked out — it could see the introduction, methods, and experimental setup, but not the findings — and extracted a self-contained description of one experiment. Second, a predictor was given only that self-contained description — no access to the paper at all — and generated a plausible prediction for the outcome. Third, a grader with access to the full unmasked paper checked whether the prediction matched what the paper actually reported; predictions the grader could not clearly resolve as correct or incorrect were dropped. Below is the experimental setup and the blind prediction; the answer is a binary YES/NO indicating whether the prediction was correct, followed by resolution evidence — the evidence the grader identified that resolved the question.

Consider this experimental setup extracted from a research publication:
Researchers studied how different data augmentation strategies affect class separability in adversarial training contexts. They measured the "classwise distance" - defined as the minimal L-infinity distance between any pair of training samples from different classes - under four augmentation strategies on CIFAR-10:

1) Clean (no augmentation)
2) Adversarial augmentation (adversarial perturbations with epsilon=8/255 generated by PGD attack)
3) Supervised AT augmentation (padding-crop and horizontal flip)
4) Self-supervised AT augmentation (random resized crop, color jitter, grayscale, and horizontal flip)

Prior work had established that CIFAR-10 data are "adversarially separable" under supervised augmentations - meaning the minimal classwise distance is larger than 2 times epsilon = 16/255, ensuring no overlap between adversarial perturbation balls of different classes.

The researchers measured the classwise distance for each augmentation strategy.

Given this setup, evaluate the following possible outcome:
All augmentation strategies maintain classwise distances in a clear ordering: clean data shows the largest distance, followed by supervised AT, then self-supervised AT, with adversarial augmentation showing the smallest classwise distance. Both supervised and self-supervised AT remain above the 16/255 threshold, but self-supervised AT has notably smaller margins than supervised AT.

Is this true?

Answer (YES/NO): NO